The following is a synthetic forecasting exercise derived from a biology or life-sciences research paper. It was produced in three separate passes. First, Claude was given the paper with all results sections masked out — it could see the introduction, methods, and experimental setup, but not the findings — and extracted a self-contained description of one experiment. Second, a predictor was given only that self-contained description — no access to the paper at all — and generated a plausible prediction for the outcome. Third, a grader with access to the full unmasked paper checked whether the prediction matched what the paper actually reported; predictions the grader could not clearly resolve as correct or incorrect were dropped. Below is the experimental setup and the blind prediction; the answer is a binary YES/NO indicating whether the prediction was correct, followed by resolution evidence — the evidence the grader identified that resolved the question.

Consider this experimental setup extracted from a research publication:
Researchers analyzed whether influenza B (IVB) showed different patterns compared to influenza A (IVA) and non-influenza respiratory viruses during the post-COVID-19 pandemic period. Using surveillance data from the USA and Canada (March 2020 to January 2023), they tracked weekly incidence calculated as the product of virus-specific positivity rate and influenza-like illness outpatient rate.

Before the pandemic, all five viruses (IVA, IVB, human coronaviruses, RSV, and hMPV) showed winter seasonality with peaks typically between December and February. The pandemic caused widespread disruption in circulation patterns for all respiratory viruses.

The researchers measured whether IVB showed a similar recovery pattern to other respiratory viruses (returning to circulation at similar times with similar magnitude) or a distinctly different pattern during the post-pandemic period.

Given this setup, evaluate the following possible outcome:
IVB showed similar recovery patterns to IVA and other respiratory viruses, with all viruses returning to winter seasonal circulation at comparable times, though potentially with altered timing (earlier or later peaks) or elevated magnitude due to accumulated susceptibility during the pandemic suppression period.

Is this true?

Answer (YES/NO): NO